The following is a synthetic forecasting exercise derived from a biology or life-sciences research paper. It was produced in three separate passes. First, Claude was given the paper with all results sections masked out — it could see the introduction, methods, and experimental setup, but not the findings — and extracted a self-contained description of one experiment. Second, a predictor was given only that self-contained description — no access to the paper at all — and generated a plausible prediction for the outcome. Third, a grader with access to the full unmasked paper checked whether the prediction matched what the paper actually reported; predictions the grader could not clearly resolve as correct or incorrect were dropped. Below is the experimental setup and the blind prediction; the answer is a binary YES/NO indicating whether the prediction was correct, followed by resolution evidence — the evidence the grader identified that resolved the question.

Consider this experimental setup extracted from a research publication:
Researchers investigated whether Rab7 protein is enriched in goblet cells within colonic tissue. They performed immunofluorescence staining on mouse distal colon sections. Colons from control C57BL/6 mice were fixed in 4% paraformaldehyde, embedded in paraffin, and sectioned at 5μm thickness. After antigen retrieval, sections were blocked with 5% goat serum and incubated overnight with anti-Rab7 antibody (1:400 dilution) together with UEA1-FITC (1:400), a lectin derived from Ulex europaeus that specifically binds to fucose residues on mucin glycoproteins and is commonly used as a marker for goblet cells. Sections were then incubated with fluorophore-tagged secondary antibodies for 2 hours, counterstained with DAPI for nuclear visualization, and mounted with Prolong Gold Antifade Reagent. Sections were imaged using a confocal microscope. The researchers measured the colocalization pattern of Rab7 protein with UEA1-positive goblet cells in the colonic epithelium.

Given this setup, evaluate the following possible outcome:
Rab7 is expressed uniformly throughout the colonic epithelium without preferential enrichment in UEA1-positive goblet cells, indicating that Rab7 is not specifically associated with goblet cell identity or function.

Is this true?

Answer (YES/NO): NO